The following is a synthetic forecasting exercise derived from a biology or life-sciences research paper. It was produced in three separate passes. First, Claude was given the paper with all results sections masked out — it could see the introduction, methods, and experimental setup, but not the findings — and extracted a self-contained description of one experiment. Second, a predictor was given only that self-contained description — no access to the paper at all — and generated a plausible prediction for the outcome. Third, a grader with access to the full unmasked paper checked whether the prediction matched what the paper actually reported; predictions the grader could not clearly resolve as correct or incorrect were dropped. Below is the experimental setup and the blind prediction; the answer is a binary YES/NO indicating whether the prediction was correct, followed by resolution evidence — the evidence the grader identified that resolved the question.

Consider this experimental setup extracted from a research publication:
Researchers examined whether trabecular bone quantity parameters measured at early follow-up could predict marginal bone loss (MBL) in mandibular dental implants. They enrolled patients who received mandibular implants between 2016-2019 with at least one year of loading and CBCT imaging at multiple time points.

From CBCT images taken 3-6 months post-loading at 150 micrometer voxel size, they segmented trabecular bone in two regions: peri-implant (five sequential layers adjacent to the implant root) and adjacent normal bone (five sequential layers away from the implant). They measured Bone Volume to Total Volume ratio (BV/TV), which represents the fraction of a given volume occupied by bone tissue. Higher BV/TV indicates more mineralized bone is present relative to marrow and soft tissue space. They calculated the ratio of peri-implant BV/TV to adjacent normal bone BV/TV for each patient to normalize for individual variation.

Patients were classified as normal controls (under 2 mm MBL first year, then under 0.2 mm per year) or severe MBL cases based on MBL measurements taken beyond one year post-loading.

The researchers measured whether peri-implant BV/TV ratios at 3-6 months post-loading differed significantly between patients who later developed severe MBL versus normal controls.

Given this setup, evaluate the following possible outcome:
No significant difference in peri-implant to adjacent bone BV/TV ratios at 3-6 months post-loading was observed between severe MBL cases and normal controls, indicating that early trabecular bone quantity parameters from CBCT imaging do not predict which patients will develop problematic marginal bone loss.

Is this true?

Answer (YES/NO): NO